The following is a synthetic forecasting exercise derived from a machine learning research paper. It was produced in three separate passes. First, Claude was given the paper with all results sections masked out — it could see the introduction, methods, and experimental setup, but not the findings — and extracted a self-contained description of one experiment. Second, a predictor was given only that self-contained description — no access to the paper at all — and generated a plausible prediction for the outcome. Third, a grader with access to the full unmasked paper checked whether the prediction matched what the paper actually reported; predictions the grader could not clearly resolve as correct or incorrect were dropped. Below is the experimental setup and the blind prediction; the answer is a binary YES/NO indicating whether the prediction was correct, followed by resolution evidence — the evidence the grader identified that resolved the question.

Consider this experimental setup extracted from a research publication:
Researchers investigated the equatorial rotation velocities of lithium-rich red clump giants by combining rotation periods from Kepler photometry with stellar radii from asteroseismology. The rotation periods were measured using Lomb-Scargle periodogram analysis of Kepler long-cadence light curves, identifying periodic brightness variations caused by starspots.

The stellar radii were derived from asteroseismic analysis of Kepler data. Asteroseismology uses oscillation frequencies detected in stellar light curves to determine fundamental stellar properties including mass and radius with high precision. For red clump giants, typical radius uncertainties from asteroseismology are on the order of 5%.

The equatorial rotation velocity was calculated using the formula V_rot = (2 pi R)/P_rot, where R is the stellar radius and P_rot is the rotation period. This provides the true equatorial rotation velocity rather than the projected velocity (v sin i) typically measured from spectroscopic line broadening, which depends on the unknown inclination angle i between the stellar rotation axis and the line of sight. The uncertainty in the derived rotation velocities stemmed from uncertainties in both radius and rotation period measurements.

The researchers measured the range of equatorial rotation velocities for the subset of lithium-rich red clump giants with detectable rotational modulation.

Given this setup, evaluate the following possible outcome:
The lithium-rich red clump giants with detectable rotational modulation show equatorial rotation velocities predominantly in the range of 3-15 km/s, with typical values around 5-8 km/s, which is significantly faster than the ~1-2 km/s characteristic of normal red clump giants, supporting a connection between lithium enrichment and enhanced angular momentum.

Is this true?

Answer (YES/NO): NO